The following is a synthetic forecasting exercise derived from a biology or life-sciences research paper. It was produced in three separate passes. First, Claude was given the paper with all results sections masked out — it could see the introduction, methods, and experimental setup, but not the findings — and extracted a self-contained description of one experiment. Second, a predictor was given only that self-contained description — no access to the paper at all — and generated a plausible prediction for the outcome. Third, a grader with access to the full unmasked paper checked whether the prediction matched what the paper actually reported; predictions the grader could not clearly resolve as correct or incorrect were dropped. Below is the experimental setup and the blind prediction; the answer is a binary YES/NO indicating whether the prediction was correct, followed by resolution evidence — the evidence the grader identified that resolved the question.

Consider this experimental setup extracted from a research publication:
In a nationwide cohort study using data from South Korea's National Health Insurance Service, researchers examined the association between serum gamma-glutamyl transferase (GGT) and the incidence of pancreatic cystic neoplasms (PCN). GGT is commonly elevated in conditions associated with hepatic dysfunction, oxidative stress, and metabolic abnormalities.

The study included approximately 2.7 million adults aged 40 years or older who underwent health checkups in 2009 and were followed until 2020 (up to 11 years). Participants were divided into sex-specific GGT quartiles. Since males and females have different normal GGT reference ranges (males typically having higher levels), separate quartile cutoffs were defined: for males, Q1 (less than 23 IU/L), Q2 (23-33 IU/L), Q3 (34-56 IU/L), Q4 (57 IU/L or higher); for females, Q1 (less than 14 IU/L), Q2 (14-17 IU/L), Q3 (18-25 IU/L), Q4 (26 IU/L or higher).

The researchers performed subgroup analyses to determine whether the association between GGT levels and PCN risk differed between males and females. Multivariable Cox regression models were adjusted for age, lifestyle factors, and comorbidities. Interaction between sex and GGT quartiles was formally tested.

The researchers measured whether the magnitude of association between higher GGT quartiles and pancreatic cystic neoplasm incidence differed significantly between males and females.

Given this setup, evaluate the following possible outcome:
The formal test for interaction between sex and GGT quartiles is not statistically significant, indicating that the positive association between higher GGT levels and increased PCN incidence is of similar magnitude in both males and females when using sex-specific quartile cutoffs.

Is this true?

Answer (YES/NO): YES